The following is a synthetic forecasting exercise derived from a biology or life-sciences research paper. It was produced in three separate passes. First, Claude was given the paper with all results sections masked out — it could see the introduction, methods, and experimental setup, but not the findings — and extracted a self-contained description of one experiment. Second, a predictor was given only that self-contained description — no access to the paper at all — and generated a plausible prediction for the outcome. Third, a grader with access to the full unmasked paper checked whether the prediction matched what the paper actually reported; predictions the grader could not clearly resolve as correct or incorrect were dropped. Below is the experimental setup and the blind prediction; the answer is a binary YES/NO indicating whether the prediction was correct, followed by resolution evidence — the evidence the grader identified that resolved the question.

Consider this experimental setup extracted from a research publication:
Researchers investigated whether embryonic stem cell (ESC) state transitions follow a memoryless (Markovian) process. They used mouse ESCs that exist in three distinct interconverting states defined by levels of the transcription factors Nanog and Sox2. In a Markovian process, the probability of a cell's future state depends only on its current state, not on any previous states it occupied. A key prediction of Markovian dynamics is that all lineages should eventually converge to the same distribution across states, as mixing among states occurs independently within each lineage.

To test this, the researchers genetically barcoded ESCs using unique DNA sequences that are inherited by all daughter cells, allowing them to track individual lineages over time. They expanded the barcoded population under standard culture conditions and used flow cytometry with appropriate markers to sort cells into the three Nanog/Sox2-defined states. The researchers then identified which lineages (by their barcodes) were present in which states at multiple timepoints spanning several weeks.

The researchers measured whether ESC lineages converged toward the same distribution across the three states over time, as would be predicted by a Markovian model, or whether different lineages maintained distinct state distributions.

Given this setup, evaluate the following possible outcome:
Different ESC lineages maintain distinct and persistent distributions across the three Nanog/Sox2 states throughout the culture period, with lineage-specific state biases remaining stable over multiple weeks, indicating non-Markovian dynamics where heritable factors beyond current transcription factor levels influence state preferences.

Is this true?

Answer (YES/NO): YES